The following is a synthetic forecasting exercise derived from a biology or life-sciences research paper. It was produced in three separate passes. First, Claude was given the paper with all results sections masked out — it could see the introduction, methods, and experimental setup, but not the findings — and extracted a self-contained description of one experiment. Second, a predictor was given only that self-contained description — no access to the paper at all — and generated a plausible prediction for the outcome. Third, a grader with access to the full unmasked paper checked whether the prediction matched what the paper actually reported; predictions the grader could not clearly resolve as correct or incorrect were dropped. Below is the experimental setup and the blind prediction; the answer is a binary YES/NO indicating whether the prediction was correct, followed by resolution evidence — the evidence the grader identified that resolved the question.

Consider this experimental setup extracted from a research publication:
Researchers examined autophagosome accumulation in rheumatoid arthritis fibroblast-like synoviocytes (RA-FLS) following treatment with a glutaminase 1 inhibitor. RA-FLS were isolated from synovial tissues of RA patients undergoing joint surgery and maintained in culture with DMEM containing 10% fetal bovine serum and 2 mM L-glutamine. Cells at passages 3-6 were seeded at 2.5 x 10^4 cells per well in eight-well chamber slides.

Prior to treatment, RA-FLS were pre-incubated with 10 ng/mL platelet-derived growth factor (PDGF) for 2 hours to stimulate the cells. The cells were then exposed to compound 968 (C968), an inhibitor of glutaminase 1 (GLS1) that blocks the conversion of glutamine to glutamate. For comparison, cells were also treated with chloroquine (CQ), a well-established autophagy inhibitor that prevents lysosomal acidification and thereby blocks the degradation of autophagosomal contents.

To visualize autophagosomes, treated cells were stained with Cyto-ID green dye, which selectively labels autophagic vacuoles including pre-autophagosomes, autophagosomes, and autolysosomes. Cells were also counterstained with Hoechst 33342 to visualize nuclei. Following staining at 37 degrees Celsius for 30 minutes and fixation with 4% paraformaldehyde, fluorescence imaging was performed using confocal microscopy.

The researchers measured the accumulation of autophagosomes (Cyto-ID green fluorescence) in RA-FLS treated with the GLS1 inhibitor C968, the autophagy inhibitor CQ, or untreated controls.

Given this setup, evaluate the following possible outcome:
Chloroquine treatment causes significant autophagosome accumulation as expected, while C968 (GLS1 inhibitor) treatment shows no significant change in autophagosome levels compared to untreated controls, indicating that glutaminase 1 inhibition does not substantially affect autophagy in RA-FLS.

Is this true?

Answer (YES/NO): NO